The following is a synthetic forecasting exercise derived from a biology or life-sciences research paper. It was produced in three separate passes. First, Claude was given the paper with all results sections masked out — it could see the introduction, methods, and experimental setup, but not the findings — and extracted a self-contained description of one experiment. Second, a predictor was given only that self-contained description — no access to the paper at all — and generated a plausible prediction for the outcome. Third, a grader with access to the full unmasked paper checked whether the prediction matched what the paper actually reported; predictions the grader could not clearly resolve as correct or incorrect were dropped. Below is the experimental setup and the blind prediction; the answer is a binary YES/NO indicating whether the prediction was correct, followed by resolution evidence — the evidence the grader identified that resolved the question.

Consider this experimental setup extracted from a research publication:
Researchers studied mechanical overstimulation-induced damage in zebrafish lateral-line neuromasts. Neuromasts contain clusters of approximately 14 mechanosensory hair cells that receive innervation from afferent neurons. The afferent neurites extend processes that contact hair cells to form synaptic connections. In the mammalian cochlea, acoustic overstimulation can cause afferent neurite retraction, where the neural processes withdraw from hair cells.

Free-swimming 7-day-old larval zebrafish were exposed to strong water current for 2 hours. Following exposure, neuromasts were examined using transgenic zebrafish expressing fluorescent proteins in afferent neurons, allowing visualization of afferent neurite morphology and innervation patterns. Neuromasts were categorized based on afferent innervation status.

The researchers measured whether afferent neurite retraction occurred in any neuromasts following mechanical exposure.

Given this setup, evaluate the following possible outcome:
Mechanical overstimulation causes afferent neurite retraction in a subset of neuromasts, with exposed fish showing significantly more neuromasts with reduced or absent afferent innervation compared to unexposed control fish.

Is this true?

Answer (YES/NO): YES